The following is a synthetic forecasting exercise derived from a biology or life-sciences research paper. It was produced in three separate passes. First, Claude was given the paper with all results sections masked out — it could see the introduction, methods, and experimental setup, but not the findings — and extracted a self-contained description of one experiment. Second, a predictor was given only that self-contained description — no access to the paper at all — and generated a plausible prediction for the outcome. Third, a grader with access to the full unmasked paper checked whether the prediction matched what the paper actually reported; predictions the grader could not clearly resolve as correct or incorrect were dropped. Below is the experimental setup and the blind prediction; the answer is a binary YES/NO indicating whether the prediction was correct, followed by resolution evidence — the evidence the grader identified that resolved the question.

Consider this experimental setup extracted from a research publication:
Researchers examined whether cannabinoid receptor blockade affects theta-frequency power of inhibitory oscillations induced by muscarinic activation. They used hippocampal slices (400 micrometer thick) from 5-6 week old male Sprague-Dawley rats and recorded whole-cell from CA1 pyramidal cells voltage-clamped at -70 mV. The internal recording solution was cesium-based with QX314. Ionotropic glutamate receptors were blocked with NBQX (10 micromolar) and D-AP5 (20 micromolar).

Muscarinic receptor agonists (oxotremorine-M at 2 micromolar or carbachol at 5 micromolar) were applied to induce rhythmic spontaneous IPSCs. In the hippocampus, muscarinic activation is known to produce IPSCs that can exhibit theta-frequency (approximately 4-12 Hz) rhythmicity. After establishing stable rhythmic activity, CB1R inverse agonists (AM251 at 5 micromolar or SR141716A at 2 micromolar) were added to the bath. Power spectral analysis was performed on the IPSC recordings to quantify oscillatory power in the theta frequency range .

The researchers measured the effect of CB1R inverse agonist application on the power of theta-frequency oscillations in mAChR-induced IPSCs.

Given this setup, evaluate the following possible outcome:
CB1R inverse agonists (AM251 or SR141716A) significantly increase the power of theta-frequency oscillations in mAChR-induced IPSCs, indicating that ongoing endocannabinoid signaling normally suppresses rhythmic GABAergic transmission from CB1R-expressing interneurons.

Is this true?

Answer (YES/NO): YES